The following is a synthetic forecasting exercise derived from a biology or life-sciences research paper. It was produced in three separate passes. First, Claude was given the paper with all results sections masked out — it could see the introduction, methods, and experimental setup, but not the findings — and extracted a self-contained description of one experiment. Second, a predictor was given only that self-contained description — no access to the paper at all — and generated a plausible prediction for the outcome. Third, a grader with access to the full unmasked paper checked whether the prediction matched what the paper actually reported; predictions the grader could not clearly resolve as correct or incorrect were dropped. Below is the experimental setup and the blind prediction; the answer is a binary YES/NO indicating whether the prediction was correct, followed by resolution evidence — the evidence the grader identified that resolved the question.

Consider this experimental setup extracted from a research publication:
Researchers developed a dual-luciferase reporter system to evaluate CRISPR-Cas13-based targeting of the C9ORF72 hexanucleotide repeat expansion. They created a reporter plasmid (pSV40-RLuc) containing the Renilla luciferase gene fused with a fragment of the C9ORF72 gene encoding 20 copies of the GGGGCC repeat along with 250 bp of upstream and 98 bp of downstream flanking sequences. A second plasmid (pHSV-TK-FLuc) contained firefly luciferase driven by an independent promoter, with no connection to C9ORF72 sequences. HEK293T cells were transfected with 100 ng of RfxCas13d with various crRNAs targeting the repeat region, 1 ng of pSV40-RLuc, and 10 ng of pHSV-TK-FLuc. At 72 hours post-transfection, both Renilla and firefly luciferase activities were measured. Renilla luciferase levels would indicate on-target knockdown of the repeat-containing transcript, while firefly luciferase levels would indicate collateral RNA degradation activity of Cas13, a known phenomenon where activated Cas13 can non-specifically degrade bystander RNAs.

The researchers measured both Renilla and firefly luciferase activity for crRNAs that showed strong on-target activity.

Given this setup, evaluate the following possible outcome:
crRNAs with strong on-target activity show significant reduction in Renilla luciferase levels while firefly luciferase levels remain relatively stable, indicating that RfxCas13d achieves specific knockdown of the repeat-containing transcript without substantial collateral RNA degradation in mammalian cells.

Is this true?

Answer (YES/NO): NO